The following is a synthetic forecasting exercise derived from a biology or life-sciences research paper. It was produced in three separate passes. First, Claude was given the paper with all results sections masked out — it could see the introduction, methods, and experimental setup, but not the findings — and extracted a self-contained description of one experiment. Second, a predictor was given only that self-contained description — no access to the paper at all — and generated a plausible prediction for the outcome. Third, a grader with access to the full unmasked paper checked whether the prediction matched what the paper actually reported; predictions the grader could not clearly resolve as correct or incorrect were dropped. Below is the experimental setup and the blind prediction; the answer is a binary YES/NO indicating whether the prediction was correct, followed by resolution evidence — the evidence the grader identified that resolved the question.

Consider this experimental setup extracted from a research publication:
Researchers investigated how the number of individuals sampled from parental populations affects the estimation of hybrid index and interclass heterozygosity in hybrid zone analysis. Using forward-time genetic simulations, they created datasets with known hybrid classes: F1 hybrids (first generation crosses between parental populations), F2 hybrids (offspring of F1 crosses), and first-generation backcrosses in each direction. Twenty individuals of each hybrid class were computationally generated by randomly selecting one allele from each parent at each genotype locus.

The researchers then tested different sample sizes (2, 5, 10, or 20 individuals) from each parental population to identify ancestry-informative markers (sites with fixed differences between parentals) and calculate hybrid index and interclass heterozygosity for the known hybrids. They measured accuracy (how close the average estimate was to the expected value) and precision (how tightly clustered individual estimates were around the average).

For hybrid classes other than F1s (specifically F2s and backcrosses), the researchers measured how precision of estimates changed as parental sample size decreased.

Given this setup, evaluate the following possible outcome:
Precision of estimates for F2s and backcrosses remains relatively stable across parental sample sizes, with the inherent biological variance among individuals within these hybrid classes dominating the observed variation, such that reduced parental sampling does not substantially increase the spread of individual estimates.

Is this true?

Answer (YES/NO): NO